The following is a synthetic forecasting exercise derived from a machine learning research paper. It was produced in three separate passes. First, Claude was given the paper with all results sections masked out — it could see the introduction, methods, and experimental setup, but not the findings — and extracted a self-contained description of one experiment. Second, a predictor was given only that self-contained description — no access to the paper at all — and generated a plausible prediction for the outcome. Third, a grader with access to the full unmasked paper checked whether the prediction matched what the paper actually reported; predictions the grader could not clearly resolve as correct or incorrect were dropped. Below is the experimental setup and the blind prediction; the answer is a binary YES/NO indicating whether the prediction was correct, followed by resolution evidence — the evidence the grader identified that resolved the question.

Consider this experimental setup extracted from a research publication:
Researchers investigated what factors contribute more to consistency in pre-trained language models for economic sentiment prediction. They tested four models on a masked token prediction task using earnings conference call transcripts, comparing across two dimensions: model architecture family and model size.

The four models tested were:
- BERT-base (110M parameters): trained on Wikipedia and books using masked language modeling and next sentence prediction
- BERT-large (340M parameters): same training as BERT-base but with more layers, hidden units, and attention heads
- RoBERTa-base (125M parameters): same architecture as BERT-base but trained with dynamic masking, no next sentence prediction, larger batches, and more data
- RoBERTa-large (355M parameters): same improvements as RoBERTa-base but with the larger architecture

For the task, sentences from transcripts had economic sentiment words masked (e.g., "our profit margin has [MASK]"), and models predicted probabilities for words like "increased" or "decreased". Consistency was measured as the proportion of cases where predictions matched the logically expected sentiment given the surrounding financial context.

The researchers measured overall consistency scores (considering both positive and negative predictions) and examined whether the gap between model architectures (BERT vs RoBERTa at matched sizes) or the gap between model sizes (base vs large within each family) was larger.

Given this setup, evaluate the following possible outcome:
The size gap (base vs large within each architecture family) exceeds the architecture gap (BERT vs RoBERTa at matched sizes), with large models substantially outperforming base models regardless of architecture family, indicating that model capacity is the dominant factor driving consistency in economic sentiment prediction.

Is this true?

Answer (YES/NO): NO